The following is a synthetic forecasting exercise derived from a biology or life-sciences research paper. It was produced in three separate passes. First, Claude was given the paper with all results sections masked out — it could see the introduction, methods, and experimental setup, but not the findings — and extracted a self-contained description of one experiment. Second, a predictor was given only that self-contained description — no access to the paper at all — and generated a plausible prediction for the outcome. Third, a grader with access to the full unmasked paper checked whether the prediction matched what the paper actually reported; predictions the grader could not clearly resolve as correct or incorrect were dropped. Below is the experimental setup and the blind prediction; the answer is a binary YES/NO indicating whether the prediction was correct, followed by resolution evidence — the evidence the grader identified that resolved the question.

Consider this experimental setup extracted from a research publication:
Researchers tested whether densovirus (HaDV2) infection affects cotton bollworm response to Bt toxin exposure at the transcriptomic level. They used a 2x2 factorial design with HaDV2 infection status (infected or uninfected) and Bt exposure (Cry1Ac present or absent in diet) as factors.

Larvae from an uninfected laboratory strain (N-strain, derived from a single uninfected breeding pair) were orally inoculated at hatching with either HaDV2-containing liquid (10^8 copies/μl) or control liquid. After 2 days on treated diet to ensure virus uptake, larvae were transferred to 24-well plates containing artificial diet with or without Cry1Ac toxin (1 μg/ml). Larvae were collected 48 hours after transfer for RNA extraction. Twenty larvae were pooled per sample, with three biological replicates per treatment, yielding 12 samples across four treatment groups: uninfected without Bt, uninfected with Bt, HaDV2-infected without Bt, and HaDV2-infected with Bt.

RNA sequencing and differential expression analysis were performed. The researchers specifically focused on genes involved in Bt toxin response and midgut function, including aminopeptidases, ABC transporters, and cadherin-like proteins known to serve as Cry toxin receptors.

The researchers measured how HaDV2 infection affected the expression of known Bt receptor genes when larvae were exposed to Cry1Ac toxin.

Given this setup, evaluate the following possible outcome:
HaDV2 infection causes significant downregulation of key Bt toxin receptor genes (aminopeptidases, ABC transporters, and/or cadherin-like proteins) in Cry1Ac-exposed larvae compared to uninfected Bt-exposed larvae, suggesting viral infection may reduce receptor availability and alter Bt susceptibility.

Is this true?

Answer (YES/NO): NO